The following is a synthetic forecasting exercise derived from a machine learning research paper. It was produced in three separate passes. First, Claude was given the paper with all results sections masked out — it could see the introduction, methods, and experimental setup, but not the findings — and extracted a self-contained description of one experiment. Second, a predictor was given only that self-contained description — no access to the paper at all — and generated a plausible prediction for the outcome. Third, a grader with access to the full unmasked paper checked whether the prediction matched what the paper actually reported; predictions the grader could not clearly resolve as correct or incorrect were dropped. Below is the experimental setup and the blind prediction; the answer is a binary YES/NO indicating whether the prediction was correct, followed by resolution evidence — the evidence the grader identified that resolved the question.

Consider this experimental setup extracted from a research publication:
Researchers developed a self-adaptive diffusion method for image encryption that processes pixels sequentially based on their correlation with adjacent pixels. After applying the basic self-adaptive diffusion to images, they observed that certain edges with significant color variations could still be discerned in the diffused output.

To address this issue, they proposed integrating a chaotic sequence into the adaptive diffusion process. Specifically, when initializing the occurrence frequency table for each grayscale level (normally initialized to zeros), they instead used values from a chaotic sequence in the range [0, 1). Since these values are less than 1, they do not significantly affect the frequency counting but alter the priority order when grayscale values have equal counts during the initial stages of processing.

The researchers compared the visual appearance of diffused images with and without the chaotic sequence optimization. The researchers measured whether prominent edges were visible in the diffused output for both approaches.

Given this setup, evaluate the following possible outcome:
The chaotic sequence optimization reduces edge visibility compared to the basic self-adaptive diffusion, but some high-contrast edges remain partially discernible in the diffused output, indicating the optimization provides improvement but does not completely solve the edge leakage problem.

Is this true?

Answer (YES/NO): NO